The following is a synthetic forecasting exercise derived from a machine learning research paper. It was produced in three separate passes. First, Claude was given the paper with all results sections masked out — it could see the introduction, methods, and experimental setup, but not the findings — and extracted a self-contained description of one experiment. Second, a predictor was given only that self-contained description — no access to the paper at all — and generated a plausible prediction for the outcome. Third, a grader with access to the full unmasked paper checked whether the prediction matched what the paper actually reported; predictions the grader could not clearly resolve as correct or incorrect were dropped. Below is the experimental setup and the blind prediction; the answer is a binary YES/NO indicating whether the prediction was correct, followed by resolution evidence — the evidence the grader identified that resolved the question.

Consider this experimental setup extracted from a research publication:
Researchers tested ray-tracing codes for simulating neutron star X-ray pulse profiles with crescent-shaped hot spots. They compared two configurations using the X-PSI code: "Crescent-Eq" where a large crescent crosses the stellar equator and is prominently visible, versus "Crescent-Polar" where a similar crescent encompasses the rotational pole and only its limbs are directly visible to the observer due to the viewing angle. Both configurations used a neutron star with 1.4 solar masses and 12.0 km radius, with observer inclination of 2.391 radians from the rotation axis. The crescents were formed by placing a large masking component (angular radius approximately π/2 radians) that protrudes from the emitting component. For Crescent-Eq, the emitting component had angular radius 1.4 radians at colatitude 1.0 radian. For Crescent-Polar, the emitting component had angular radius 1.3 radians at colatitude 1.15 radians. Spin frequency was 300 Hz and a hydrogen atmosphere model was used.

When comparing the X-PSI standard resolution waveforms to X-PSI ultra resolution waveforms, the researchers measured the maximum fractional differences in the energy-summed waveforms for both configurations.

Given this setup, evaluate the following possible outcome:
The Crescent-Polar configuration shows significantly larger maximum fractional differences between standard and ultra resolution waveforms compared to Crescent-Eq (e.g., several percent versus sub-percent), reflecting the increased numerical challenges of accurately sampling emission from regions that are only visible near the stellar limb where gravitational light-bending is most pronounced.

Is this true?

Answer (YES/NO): YES